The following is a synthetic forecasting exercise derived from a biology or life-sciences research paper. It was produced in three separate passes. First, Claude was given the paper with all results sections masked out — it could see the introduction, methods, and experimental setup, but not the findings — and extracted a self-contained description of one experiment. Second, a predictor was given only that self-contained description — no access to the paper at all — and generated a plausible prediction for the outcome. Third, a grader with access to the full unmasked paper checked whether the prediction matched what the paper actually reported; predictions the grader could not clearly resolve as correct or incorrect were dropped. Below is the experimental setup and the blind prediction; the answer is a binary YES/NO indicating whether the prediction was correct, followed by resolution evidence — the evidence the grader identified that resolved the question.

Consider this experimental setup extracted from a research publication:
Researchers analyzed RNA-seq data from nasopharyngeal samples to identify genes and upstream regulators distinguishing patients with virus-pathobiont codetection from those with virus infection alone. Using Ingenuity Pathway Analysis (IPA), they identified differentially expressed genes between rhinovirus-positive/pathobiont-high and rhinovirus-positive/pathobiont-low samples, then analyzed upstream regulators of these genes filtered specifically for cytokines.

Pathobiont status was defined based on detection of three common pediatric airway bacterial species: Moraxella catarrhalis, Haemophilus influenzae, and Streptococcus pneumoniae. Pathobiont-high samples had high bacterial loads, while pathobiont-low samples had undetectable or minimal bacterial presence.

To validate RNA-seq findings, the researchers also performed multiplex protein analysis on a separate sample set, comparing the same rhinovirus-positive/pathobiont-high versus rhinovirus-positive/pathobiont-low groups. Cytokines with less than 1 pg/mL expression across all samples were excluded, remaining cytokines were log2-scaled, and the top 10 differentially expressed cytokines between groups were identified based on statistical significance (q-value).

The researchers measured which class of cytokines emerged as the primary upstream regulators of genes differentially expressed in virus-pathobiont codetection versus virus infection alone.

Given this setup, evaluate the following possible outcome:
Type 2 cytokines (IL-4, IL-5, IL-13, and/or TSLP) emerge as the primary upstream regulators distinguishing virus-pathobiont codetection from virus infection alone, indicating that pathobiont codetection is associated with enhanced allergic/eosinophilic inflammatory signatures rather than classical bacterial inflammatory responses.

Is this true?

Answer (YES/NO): NO